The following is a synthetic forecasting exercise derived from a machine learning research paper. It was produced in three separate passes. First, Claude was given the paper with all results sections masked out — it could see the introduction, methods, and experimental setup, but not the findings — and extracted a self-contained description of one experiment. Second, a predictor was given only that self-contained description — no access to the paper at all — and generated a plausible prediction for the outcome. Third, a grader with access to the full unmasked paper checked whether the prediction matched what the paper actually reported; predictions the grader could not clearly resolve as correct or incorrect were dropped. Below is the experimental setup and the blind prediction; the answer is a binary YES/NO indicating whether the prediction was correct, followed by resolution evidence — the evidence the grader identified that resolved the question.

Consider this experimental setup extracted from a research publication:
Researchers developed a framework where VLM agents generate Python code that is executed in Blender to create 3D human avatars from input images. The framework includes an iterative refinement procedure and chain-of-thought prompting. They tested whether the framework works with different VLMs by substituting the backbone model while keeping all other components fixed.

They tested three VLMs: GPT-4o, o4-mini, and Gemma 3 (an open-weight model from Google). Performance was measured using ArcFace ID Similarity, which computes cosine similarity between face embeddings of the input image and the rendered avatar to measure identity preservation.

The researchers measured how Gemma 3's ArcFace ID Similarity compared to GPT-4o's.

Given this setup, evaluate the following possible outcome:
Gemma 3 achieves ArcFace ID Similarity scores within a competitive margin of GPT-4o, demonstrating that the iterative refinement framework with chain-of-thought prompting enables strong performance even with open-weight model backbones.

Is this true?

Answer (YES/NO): NO